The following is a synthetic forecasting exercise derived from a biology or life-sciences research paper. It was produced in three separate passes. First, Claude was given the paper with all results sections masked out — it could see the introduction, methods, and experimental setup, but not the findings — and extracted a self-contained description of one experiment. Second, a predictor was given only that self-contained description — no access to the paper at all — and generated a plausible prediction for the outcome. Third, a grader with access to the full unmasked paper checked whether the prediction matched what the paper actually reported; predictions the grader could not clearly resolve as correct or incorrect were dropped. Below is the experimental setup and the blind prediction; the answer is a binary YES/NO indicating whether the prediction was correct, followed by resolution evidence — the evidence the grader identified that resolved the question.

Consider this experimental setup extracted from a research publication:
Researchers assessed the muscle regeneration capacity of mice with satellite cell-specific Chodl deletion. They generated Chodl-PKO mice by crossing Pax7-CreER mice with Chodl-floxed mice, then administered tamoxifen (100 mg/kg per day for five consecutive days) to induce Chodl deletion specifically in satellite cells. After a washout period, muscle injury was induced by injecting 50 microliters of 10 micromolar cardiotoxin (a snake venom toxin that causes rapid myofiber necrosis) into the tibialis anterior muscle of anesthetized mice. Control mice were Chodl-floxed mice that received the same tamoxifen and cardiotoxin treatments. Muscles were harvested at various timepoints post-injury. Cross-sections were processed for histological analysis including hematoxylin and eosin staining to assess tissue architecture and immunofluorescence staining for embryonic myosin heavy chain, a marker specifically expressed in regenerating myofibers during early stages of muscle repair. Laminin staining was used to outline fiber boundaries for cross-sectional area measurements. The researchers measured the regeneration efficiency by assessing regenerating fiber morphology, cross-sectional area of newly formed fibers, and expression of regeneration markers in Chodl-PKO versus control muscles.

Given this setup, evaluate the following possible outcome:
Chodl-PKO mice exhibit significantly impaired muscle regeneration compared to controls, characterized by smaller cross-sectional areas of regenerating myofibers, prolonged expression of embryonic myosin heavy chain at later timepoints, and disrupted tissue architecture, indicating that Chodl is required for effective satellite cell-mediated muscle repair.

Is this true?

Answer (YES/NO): NO